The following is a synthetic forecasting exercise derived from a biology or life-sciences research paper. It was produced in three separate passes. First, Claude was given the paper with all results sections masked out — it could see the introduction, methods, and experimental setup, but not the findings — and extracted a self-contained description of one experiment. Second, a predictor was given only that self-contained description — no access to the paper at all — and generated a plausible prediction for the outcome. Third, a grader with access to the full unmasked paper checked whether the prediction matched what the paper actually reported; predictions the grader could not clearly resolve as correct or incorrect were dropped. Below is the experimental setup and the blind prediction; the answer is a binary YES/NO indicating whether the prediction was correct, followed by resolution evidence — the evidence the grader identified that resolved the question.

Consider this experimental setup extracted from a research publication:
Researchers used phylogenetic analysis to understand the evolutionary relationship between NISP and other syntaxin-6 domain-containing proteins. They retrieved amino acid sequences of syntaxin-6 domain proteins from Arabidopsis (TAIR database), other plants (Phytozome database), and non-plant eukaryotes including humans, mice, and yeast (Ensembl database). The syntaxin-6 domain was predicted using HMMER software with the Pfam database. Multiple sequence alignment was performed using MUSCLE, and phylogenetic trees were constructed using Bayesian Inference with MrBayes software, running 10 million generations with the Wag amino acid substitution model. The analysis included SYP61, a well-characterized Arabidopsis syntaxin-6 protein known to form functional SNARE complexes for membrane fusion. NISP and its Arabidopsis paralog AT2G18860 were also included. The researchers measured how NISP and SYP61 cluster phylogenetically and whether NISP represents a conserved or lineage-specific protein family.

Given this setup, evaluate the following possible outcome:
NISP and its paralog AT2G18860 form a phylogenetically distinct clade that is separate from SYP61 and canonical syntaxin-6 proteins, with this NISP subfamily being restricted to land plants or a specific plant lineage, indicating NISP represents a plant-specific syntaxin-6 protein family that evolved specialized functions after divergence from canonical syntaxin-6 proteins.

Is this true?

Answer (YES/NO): YES